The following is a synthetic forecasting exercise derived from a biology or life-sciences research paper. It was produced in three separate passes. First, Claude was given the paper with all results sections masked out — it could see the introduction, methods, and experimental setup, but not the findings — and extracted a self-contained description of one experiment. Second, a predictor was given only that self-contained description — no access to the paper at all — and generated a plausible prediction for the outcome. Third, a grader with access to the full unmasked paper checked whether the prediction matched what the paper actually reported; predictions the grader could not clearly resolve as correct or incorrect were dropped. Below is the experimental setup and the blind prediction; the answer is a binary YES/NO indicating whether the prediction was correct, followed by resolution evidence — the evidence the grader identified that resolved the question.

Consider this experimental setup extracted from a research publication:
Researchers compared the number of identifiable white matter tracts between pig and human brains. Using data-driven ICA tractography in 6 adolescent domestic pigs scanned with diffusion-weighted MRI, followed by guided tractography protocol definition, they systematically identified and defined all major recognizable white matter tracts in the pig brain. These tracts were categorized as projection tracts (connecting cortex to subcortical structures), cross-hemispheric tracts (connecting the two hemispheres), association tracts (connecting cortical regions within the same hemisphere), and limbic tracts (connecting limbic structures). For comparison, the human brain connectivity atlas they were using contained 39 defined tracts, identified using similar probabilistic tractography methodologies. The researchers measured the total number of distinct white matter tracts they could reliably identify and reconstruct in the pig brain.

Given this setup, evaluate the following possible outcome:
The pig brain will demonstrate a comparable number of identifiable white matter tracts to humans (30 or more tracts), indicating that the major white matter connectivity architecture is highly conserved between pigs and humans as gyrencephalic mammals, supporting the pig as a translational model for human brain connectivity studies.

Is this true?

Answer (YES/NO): NO